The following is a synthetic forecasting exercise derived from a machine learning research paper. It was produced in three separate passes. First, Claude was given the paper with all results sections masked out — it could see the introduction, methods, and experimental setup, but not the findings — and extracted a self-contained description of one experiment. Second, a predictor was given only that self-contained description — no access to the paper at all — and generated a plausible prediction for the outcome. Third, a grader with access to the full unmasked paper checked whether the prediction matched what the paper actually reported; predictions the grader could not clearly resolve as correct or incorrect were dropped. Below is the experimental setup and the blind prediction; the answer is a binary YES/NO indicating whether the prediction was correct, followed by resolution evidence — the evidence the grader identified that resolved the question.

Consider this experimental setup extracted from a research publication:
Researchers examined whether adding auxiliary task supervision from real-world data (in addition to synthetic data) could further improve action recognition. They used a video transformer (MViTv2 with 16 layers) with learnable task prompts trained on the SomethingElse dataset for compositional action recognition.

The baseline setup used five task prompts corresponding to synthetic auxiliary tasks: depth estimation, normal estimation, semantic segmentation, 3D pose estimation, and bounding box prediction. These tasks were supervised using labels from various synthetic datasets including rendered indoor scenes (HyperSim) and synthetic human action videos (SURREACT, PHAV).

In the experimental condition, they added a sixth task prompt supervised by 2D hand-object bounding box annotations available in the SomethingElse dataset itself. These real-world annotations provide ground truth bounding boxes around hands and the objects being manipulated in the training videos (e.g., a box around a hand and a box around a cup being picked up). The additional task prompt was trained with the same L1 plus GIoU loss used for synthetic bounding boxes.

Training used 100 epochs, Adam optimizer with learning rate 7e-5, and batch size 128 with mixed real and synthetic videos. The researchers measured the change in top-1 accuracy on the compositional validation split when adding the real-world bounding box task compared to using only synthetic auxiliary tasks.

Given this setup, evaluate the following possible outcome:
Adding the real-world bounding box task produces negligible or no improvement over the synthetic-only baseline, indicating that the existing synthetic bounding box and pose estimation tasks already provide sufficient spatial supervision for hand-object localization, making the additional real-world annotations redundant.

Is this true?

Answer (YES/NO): NO